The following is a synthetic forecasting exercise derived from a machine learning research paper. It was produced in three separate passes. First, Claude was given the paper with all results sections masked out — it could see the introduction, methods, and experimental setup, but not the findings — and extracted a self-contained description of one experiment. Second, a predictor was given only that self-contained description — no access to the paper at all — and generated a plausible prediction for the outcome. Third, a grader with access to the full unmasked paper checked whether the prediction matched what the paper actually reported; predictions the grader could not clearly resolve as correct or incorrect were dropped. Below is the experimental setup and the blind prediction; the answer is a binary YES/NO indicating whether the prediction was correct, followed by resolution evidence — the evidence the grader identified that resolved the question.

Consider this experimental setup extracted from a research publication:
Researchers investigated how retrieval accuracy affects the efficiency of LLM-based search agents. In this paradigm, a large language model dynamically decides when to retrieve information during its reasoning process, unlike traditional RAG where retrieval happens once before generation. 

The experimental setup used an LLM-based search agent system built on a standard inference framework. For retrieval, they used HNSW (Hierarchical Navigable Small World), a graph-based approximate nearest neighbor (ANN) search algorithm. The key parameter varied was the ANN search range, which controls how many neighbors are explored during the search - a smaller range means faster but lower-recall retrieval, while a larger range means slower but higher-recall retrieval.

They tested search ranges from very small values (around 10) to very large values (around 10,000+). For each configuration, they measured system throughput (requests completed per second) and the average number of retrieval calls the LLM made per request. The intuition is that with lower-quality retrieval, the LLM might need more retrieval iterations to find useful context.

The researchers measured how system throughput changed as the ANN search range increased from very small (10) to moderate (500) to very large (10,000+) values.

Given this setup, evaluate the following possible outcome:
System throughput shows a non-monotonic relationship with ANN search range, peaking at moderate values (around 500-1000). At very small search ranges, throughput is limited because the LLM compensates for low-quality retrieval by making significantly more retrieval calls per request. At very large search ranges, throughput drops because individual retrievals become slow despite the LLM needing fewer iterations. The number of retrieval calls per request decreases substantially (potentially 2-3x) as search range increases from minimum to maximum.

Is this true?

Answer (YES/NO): NO